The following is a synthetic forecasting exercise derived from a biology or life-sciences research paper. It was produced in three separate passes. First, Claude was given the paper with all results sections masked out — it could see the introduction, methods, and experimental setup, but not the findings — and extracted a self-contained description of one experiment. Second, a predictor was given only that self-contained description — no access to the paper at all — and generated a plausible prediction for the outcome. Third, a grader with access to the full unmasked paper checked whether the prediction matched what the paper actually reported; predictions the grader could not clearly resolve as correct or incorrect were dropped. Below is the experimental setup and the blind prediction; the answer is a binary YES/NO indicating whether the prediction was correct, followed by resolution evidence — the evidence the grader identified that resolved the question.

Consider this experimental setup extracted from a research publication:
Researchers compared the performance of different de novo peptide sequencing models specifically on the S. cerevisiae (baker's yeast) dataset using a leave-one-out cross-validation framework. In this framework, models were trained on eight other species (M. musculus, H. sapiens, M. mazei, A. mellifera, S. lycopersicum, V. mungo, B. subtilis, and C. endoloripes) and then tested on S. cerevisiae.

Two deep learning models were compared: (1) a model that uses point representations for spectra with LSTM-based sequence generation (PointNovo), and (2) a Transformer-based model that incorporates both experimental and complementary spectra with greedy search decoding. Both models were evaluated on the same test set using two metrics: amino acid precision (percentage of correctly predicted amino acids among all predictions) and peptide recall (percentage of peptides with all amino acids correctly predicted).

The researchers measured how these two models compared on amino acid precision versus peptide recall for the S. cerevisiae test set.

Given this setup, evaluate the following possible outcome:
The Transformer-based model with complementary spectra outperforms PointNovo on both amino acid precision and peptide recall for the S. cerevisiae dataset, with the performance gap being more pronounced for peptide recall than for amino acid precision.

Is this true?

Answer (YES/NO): NO